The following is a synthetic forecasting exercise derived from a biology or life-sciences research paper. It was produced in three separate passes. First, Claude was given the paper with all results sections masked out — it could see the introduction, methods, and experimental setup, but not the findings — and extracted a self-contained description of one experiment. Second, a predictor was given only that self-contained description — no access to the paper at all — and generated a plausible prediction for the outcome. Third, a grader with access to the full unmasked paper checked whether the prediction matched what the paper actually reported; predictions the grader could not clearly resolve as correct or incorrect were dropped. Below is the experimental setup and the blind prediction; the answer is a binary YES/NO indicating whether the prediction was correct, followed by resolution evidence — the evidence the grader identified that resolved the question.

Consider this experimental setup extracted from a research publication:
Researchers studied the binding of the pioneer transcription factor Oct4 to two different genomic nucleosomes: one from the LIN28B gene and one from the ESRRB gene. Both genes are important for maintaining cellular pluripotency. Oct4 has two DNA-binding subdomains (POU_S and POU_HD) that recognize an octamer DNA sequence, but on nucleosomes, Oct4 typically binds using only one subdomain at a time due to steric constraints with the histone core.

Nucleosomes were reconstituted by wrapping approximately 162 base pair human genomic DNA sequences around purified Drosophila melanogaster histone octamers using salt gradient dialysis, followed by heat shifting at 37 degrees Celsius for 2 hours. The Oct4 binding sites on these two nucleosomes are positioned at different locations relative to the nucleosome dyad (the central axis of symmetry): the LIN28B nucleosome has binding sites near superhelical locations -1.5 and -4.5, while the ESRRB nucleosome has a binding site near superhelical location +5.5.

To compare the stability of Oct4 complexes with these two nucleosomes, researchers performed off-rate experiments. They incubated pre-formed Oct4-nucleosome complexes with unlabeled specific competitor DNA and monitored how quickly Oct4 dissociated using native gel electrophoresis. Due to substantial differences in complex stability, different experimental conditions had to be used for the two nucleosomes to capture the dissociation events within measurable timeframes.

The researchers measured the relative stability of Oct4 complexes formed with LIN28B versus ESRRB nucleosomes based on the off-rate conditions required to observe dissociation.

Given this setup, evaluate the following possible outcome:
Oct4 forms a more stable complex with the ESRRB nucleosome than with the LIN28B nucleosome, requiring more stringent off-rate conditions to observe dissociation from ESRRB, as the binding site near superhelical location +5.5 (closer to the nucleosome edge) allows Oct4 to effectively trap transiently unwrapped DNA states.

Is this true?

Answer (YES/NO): NO